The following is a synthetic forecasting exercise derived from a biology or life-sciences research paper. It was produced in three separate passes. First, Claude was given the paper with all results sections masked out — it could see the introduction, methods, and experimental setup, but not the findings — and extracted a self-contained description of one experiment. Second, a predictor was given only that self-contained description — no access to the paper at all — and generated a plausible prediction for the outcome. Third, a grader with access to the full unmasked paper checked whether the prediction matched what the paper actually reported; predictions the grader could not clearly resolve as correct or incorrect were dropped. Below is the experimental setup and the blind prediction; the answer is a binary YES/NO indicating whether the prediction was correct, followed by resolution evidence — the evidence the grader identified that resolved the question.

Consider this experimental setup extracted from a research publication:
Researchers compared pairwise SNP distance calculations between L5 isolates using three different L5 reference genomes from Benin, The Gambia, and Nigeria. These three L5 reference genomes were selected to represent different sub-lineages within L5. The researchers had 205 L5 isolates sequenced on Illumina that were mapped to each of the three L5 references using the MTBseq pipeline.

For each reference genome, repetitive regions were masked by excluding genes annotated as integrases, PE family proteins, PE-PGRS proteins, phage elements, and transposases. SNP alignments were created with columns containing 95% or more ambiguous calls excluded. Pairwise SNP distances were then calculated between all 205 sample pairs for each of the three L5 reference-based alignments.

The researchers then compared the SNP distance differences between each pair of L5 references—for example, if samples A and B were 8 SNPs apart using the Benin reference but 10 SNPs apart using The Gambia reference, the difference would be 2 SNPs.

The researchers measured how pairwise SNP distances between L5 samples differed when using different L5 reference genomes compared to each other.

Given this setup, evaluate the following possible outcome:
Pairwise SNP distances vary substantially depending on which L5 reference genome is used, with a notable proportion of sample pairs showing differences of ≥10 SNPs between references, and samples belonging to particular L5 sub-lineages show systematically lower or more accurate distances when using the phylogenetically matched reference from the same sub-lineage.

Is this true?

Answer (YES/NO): NO